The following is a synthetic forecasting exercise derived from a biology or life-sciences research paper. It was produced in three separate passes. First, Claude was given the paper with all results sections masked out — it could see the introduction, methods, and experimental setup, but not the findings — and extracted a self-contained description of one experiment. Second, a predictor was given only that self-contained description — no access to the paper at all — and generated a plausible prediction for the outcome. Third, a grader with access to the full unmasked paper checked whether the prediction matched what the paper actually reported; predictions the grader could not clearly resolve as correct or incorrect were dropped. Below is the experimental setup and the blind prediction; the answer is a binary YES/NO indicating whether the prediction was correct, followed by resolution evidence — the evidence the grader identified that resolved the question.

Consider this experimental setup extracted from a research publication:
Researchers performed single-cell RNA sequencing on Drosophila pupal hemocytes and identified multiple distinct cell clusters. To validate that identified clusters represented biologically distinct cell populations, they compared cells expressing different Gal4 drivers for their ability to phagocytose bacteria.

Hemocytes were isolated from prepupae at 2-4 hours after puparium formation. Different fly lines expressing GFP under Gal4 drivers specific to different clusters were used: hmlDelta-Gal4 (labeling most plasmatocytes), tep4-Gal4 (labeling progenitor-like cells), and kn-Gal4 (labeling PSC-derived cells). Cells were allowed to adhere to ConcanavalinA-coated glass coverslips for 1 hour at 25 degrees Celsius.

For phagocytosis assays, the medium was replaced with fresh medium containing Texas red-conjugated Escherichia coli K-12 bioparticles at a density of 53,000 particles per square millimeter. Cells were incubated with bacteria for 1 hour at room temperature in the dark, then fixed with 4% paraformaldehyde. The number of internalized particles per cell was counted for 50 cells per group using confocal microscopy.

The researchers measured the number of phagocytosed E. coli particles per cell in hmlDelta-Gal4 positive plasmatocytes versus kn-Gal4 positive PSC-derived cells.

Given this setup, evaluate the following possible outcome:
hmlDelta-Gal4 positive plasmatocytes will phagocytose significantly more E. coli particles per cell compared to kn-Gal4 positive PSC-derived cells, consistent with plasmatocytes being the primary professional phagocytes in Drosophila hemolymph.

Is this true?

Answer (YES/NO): YES